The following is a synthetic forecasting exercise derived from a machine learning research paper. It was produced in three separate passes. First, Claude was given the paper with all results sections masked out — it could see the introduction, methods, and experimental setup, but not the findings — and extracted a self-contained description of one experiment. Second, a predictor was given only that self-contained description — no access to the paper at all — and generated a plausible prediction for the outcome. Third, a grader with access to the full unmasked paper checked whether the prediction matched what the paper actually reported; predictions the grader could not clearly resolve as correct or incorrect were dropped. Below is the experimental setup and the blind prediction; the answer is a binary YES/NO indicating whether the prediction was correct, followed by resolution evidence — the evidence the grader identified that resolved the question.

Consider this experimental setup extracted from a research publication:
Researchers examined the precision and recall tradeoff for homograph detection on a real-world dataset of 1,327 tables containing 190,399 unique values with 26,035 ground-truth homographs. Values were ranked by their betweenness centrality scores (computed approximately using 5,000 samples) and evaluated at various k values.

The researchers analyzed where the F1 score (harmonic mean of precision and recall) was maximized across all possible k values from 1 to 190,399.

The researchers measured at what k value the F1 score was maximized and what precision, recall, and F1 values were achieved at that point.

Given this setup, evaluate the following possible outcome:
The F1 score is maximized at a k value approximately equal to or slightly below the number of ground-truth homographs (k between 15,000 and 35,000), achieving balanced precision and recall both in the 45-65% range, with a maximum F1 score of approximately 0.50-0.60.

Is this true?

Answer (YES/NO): NO